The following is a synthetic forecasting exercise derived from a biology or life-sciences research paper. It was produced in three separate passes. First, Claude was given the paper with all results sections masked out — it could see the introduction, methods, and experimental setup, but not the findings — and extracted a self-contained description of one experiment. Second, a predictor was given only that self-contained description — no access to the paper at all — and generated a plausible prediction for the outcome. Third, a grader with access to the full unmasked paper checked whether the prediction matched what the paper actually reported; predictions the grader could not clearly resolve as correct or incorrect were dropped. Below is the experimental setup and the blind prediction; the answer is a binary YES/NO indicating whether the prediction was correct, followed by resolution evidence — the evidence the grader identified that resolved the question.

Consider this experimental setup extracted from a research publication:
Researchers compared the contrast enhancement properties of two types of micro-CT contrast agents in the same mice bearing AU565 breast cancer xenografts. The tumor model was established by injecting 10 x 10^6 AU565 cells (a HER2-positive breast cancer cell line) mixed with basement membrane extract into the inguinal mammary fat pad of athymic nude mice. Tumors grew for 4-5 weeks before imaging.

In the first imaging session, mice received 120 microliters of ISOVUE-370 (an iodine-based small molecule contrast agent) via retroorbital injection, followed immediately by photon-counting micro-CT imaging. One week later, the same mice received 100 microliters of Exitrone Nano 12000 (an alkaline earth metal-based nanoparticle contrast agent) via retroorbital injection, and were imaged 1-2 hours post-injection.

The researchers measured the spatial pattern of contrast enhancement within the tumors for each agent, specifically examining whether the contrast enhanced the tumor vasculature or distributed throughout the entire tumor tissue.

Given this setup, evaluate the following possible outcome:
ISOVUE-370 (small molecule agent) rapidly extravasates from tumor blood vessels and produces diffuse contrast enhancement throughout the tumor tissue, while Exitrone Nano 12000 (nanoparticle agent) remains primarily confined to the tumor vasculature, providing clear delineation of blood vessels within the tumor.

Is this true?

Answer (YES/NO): YES